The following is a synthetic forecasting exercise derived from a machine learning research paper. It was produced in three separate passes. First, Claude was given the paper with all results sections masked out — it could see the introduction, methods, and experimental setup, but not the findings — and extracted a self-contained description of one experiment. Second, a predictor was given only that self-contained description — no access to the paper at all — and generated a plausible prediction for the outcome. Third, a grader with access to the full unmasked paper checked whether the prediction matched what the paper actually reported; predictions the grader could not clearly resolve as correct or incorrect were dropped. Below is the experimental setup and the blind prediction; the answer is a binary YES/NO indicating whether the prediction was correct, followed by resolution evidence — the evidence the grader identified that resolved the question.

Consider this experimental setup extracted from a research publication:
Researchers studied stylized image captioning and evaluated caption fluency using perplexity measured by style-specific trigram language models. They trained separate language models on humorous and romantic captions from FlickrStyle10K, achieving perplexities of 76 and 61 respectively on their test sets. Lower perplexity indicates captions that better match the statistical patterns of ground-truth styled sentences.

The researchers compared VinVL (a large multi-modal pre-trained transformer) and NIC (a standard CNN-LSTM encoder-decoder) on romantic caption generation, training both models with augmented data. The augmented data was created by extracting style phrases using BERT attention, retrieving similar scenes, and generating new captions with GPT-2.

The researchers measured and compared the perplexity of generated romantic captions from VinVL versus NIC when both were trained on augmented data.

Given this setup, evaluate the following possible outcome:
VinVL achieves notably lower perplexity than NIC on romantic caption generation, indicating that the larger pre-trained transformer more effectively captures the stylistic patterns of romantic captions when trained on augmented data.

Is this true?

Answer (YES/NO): NO